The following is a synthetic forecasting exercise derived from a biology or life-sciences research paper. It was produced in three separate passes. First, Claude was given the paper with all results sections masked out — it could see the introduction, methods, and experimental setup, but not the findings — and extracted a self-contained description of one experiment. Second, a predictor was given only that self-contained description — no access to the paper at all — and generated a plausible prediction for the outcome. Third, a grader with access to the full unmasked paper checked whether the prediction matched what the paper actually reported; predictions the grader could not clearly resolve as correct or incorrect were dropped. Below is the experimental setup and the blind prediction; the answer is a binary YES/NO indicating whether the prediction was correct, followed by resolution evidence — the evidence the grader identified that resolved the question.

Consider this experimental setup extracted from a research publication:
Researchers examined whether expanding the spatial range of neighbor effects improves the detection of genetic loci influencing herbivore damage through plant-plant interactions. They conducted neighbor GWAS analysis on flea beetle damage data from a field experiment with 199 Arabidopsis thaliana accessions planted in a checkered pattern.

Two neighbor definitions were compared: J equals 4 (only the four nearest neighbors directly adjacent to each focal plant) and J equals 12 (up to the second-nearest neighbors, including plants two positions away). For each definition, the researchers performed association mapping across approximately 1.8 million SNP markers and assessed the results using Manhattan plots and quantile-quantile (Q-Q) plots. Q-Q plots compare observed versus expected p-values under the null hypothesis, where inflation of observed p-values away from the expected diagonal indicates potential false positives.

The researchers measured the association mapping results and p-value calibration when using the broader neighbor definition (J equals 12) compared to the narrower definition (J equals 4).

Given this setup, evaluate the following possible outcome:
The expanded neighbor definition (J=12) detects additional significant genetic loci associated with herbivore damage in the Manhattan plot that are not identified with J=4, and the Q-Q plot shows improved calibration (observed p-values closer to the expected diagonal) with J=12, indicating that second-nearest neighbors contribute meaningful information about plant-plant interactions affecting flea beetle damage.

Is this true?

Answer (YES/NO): NO